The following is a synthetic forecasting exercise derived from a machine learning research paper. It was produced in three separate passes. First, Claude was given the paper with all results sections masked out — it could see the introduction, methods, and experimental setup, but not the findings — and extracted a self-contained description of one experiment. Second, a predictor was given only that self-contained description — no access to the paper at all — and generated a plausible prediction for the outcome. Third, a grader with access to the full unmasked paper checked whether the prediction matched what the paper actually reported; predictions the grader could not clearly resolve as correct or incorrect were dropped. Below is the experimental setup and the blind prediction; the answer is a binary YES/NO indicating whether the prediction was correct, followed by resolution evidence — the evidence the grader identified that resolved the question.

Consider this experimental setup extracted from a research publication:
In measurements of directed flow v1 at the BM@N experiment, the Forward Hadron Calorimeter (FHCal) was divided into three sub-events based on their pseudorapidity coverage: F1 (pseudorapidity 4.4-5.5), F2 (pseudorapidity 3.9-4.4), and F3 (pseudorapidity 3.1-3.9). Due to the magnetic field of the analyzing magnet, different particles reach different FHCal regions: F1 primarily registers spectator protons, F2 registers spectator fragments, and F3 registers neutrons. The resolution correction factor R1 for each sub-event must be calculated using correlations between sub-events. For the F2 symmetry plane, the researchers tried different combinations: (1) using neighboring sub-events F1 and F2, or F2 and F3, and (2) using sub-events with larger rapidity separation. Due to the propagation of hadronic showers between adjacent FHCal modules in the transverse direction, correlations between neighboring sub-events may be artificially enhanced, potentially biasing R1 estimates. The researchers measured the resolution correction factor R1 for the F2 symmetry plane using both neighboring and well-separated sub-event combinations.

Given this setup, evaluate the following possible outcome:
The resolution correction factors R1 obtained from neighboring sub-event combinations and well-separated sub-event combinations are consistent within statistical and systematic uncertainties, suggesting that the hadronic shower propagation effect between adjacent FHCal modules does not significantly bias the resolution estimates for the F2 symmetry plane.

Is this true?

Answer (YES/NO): NO